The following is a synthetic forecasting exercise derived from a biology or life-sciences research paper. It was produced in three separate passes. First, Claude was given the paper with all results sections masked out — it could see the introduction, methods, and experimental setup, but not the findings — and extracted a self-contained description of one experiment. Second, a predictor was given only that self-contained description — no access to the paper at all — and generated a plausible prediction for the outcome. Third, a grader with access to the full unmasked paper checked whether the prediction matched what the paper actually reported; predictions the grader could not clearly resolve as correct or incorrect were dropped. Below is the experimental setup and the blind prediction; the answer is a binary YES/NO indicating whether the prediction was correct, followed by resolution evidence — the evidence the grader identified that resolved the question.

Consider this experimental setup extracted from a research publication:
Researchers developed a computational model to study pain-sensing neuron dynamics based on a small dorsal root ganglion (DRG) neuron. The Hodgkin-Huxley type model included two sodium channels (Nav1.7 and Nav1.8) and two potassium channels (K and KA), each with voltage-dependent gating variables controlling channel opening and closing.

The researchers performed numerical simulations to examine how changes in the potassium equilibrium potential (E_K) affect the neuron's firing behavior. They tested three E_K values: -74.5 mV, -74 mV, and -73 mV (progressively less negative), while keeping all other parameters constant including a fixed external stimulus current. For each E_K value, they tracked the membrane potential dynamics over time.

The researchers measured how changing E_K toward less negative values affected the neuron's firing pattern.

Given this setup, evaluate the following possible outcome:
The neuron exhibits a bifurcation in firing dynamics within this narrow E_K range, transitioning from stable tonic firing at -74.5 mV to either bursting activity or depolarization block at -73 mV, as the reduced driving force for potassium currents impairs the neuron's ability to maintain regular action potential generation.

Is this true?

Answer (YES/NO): NO